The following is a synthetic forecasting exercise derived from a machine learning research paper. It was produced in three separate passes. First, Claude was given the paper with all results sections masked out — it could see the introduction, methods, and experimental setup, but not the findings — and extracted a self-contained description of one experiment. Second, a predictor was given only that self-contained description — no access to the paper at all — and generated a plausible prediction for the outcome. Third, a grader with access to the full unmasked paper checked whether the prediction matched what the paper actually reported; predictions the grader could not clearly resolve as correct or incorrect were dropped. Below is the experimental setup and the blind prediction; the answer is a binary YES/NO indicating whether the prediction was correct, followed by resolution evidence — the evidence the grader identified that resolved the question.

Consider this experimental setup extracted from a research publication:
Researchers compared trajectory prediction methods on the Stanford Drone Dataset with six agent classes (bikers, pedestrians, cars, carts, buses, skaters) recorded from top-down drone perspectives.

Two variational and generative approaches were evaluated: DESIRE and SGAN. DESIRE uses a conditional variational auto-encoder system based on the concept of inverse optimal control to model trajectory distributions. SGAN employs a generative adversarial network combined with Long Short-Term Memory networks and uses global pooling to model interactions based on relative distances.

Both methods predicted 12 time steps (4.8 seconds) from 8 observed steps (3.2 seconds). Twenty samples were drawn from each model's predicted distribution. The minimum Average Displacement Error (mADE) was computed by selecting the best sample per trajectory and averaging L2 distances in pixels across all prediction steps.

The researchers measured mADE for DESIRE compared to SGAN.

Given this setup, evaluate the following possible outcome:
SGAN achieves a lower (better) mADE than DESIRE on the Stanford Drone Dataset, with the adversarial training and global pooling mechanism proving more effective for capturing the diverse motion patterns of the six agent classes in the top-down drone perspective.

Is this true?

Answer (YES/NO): NO